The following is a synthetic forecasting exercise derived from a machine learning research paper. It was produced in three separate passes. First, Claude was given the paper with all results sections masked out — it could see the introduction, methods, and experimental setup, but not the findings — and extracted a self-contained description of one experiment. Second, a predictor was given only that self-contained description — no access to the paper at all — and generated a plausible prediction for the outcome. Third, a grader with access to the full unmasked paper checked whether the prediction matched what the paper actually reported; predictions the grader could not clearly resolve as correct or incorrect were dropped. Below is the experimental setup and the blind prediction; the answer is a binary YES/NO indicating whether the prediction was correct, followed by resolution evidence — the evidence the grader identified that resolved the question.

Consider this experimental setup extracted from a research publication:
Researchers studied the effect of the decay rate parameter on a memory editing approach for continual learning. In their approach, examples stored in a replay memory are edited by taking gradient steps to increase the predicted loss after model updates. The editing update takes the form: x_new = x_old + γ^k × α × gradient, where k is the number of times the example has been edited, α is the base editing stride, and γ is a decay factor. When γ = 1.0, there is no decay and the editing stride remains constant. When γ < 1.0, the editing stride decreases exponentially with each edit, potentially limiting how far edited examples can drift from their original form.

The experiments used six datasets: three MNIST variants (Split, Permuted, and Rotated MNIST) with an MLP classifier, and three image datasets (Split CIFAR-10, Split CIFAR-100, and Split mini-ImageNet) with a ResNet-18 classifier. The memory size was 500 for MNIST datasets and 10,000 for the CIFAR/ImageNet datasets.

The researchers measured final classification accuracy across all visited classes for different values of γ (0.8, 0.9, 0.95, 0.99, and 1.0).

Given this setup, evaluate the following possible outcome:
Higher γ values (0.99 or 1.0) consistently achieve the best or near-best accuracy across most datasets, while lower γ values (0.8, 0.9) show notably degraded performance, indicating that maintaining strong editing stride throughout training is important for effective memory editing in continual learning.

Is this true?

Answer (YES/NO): NO